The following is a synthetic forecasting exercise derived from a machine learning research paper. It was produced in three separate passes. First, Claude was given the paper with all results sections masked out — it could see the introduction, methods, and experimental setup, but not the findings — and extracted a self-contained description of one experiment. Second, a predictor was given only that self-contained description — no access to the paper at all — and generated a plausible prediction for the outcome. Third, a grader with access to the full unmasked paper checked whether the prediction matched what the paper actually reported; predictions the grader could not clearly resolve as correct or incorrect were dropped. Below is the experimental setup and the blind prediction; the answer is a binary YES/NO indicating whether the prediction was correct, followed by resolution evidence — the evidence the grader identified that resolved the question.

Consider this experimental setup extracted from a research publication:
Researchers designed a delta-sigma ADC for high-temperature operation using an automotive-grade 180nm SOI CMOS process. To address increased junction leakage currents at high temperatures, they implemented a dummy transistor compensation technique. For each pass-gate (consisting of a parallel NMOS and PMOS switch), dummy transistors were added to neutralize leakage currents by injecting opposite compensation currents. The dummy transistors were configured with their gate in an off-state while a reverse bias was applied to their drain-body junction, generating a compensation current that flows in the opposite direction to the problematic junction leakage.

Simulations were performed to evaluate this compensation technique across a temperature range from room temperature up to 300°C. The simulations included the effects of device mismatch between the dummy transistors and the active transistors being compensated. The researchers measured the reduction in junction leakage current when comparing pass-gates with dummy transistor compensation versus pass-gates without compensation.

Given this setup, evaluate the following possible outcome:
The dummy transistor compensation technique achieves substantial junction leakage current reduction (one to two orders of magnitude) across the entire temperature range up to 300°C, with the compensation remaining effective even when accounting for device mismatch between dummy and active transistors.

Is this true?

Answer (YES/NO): NO